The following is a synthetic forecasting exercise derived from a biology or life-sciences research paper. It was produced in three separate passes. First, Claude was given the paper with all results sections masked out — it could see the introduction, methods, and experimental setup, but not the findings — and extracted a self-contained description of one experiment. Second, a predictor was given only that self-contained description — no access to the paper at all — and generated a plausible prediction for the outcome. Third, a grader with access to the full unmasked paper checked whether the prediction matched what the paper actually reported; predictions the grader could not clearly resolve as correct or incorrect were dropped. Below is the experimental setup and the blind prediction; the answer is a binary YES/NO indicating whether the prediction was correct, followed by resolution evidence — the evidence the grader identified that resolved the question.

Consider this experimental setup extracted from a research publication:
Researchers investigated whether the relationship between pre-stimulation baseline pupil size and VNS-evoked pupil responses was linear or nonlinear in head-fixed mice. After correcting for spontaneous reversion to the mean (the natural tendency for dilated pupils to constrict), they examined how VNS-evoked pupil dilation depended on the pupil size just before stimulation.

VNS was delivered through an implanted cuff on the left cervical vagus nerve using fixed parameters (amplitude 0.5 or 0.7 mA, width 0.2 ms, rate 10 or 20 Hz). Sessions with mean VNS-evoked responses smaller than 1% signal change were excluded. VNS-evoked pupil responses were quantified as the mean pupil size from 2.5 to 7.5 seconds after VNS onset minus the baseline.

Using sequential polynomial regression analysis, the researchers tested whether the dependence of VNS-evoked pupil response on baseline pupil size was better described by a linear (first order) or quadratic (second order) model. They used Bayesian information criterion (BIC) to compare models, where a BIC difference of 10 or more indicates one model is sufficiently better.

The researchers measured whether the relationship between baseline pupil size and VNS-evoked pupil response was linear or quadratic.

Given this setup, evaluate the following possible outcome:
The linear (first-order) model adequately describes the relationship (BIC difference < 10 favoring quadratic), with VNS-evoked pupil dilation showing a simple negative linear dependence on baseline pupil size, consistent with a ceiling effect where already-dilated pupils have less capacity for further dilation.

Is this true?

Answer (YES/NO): NO